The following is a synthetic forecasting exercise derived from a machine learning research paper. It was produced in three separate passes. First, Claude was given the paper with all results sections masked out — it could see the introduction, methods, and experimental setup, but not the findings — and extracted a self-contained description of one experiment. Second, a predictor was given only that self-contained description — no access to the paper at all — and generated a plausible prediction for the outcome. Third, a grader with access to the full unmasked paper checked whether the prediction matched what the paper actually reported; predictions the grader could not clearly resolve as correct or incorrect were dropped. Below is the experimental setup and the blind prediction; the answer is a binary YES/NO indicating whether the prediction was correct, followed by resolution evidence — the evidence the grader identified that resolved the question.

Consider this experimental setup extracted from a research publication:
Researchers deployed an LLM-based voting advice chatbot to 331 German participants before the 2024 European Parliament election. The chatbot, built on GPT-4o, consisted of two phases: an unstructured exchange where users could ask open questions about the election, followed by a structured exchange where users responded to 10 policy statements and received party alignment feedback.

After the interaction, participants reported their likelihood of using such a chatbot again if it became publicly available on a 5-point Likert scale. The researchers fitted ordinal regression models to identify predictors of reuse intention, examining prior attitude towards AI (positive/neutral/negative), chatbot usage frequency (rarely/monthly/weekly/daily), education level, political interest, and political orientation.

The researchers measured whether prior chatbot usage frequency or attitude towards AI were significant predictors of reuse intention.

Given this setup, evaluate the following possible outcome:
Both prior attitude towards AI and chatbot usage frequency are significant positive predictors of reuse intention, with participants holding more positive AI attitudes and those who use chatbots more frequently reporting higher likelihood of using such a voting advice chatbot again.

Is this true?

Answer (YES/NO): YES